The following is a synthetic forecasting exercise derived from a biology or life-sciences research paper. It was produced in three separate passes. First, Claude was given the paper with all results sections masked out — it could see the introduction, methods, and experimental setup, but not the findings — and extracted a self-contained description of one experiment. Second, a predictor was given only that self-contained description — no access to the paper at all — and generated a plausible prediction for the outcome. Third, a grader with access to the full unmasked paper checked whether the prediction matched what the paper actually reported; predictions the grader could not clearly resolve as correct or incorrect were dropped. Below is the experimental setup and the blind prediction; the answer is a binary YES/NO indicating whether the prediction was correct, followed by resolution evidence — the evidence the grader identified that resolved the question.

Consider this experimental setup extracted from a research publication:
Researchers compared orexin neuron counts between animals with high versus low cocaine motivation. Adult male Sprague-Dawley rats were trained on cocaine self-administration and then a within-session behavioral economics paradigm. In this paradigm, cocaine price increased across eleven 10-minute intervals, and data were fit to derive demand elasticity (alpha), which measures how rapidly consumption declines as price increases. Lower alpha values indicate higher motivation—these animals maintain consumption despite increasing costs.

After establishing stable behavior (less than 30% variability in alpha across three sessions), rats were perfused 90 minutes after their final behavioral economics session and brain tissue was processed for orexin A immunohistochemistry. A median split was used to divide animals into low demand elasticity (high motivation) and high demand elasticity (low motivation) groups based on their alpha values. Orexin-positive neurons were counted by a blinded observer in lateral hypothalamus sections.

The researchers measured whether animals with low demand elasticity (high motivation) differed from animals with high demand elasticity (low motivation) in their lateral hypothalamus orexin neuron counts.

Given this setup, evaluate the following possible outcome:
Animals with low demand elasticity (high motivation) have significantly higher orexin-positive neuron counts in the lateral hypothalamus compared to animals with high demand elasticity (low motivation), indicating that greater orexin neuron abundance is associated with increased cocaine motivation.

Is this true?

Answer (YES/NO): YES